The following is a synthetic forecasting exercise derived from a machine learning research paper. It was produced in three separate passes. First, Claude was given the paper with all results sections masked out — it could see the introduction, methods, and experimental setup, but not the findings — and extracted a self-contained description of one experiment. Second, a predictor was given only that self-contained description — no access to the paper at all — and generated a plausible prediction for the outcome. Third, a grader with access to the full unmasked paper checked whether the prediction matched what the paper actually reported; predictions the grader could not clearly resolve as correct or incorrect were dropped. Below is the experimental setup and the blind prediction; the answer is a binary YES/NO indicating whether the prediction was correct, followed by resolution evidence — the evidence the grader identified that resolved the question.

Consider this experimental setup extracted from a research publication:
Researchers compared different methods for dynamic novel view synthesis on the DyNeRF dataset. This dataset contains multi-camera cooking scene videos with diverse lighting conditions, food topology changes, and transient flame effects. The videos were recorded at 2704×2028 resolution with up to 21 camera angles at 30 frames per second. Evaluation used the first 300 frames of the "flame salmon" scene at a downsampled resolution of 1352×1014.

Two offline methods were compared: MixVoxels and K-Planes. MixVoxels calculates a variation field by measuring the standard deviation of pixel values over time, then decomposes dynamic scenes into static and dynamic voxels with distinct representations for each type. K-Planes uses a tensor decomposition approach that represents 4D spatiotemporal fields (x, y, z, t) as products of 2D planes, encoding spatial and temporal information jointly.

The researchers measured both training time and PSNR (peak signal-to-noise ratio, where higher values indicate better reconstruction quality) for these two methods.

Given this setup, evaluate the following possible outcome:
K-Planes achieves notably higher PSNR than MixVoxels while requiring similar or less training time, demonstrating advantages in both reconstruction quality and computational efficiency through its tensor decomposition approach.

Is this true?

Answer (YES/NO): NO